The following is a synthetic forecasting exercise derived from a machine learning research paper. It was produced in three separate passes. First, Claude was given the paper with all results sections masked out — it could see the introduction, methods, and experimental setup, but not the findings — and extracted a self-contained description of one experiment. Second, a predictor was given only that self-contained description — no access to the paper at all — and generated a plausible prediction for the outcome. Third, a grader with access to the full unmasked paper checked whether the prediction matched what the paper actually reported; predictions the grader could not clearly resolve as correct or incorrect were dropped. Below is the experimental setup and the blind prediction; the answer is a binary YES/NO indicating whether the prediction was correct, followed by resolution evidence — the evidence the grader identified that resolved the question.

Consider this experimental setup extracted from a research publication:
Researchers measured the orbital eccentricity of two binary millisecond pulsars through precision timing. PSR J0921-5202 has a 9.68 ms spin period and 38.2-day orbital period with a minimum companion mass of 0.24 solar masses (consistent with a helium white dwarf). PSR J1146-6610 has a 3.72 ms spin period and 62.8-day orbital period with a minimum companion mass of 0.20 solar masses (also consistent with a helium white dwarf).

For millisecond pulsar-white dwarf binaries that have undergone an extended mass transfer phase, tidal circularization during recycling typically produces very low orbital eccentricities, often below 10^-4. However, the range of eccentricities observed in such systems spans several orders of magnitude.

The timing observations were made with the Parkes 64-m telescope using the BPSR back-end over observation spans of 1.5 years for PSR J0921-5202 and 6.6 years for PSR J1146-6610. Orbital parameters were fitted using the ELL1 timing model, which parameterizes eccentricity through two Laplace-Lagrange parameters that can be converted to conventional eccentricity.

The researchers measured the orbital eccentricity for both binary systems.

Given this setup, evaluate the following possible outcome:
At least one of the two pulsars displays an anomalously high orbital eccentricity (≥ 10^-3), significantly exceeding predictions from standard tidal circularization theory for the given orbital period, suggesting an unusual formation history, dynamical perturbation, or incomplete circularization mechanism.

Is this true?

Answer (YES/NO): YES